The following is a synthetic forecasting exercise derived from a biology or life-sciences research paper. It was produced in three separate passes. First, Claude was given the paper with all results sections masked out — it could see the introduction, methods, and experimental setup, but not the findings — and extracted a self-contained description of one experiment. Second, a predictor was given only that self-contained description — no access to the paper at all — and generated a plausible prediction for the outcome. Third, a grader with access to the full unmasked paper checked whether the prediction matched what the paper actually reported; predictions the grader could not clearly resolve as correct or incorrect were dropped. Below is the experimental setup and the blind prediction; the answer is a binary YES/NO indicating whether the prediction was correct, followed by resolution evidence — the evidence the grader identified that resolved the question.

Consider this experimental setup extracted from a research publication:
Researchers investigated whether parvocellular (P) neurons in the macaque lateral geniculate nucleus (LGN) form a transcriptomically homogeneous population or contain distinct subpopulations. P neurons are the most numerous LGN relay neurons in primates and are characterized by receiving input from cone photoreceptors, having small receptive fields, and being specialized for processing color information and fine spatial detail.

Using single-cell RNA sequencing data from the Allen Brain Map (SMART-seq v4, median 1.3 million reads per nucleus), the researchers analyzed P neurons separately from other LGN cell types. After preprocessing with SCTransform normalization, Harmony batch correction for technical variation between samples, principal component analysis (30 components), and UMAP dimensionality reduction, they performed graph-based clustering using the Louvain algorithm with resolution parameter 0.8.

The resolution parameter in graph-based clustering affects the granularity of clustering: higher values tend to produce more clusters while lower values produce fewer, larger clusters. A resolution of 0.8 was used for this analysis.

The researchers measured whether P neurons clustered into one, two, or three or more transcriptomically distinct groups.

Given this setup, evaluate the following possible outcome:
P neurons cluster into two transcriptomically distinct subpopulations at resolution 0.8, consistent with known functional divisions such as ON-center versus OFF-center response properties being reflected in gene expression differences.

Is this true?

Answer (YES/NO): NO